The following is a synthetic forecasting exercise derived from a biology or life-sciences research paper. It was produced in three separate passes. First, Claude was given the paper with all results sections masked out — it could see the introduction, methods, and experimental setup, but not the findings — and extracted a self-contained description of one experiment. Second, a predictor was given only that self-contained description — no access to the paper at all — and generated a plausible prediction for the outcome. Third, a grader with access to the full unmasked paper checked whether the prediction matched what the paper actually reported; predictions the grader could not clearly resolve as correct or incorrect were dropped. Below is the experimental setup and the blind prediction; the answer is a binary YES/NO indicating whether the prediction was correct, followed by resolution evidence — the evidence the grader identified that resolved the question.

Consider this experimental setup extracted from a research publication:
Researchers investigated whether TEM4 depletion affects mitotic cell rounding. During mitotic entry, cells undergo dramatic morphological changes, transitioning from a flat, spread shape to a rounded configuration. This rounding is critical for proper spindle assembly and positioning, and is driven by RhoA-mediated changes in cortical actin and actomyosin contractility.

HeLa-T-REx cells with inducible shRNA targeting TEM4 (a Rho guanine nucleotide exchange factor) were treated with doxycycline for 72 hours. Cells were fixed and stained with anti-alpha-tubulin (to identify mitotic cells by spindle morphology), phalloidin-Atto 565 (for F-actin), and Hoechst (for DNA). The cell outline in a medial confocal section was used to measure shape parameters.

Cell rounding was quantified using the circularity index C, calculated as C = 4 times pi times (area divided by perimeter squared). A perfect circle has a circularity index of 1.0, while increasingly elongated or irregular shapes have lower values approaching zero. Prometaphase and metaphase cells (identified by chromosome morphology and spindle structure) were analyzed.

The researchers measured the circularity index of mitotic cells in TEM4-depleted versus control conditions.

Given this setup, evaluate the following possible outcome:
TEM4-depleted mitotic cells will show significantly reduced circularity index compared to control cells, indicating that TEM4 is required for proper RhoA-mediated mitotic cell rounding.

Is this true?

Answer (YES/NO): YES